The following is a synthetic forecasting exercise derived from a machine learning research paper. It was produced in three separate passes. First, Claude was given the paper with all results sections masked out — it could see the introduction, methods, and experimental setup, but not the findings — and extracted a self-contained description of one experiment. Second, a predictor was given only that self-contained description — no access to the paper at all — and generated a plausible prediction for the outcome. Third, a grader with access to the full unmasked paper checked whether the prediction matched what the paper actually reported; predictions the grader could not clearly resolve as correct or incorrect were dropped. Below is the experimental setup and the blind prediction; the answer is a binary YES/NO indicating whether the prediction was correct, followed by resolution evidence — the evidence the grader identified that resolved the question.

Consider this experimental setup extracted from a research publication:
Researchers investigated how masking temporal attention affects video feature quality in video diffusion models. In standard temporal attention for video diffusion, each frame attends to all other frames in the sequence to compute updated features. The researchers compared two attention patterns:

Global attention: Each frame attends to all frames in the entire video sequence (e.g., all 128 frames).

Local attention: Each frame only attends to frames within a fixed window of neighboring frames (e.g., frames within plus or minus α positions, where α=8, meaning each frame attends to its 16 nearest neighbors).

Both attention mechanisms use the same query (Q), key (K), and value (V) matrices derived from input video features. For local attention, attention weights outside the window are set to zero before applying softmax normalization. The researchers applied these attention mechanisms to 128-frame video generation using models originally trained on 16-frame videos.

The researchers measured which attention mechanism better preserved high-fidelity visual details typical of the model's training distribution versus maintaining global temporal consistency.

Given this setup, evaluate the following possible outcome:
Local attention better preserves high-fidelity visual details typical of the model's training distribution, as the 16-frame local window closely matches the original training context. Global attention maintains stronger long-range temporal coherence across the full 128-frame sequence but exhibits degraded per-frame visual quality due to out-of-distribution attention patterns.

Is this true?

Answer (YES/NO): YES